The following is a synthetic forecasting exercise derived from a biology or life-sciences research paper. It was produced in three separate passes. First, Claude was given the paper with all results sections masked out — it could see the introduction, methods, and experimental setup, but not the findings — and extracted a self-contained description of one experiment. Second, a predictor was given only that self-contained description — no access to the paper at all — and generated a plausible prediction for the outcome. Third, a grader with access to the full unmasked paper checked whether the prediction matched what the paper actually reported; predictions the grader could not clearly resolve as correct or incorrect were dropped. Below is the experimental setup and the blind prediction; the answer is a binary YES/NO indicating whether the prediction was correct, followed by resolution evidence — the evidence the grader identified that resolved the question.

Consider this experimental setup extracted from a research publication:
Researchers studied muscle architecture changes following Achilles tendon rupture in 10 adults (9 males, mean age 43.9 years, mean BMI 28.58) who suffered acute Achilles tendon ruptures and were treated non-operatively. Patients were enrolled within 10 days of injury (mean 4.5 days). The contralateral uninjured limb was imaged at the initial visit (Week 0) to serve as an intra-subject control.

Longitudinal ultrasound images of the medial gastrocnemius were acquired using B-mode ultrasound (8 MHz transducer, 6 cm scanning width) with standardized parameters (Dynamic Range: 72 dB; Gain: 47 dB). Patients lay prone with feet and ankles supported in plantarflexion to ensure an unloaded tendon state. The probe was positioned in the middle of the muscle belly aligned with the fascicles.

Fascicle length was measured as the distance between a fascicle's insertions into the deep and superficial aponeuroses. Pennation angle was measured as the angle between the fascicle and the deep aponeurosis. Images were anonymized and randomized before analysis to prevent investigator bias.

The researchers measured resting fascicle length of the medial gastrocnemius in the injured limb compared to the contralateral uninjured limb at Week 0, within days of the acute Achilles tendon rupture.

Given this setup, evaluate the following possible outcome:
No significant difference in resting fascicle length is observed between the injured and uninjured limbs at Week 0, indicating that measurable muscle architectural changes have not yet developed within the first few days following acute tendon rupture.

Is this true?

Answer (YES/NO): NO